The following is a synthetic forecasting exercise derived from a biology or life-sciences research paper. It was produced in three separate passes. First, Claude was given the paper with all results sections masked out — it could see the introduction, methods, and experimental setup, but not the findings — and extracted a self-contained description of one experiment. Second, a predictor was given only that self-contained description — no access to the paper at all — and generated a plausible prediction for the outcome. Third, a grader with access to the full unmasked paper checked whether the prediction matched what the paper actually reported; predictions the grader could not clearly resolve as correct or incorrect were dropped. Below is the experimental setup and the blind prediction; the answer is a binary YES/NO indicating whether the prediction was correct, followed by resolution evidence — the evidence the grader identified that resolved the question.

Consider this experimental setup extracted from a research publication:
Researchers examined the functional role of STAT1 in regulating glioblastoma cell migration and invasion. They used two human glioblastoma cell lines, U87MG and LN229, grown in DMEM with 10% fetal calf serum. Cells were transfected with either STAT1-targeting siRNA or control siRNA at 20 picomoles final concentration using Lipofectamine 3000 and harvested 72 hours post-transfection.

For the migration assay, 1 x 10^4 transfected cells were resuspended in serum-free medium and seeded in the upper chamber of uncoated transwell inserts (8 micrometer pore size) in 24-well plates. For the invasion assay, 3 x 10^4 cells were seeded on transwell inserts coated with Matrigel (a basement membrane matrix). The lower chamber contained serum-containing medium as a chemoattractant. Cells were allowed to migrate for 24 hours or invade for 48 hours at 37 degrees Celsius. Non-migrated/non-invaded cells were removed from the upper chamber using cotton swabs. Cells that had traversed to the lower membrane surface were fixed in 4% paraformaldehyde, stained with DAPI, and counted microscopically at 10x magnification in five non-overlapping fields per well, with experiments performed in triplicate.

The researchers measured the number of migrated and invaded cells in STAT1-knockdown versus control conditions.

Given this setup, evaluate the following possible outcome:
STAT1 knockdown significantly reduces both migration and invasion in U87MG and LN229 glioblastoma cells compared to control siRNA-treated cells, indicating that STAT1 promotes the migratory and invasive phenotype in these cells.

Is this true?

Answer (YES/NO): NO